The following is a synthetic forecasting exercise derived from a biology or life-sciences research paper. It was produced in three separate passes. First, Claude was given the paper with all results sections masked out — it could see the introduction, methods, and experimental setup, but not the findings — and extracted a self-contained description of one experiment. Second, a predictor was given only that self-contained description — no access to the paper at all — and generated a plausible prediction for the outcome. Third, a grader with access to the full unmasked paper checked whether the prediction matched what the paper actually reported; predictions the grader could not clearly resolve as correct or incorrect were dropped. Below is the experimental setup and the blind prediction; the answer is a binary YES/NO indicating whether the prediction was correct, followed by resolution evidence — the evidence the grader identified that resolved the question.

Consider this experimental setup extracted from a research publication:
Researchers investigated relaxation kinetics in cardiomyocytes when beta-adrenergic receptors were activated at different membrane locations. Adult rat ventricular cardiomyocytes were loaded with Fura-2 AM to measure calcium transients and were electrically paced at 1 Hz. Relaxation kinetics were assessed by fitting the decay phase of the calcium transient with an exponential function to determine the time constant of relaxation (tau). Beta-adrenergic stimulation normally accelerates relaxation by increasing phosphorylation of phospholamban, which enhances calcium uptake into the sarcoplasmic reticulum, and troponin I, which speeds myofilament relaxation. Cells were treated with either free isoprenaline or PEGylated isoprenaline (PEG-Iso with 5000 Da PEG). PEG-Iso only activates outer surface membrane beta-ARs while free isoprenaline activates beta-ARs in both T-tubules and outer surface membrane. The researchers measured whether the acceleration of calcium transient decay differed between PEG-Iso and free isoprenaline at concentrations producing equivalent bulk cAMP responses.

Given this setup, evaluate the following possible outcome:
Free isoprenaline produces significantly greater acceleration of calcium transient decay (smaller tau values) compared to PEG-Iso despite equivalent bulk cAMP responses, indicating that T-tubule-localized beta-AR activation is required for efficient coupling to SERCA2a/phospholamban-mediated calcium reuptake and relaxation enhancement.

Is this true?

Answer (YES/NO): NO